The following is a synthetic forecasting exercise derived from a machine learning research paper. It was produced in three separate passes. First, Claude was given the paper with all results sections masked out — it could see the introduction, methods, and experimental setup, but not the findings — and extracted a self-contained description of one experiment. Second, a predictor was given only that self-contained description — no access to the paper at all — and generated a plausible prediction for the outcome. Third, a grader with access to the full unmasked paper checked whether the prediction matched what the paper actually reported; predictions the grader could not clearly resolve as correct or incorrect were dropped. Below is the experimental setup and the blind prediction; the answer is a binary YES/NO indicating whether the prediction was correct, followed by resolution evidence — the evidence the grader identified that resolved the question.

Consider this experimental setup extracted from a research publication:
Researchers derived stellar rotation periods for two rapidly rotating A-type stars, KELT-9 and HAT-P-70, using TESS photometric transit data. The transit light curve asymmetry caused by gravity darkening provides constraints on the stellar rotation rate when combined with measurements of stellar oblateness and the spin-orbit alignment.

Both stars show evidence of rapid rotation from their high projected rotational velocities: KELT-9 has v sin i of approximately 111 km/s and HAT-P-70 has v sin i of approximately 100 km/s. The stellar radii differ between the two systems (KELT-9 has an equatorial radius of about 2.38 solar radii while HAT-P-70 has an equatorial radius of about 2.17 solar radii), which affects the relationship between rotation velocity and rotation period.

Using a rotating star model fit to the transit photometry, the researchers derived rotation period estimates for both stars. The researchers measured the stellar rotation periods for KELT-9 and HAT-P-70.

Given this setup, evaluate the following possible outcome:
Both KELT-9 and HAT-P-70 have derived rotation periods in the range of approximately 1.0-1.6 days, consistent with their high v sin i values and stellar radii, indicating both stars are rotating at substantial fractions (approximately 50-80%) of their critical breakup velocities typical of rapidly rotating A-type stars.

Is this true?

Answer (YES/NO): NO